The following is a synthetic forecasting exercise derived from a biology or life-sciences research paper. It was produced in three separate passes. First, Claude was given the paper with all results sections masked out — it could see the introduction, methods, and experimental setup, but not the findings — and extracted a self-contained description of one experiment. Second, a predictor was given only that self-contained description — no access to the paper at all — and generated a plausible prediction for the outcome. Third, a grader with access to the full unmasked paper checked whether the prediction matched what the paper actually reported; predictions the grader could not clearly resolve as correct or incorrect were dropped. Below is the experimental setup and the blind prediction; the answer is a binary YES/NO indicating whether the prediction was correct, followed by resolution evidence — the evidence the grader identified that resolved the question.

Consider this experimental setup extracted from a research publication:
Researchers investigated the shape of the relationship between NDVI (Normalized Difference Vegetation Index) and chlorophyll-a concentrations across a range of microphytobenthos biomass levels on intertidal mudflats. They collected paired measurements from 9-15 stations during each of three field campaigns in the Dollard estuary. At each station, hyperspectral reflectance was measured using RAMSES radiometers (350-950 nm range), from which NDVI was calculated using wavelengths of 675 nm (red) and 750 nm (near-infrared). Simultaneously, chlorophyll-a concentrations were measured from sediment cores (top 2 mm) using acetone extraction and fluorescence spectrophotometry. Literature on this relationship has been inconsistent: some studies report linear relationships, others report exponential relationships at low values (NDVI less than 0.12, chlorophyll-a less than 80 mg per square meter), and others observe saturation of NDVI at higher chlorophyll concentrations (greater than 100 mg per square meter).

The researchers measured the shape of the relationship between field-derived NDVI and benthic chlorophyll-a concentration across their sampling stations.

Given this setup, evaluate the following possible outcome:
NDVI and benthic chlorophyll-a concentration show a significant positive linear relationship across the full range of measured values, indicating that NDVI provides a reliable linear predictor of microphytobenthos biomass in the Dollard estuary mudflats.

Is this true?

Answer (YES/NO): YES